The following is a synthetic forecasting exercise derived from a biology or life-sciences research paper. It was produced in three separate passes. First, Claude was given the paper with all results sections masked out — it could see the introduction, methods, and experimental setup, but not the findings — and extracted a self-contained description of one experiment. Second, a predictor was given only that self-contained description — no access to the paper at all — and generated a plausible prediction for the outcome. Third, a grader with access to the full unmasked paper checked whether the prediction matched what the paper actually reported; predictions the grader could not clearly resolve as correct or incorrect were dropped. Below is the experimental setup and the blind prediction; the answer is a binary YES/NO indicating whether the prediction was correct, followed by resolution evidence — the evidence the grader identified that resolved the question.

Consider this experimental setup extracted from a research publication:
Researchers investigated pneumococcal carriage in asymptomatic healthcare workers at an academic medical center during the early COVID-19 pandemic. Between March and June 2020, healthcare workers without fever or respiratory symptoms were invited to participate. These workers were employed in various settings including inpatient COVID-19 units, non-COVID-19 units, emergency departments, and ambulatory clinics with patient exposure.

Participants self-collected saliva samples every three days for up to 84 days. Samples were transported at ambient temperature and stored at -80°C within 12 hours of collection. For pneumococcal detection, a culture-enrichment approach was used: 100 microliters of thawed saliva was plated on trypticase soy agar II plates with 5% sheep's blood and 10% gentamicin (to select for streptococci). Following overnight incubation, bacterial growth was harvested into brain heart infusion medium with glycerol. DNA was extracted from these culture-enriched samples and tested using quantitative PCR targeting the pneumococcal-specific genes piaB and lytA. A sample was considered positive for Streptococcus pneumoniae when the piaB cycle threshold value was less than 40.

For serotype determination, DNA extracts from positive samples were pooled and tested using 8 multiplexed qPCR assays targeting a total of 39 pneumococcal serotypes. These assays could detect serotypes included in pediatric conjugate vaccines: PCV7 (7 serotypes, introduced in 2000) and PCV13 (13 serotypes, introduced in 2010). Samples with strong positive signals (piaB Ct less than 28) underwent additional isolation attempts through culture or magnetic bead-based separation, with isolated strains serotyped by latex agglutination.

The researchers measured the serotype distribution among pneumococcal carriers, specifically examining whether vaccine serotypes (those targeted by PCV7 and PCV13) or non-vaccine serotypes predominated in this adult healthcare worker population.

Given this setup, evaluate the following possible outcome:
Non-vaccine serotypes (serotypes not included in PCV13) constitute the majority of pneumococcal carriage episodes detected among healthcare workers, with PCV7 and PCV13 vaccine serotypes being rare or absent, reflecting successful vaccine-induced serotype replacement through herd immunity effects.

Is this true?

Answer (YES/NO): NO